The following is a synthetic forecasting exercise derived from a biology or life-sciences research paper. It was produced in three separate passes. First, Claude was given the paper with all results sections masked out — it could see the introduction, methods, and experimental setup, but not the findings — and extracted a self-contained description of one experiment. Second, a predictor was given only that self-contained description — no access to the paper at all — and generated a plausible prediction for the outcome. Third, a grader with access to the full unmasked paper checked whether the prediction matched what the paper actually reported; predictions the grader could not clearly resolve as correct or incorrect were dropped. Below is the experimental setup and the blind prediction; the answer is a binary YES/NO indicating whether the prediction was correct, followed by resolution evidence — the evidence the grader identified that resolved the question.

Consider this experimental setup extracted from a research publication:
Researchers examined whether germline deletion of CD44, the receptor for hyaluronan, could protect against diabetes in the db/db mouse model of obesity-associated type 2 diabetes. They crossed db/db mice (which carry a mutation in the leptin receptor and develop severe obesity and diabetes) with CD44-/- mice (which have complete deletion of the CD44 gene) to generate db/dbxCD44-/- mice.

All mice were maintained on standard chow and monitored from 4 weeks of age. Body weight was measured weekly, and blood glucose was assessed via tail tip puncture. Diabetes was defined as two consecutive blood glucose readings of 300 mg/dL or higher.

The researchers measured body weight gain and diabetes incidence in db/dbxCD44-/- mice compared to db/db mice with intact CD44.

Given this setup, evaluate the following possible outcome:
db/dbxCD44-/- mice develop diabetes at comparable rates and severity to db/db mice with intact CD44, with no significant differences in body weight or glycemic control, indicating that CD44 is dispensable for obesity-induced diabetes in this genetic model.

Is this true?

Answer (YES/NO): NO